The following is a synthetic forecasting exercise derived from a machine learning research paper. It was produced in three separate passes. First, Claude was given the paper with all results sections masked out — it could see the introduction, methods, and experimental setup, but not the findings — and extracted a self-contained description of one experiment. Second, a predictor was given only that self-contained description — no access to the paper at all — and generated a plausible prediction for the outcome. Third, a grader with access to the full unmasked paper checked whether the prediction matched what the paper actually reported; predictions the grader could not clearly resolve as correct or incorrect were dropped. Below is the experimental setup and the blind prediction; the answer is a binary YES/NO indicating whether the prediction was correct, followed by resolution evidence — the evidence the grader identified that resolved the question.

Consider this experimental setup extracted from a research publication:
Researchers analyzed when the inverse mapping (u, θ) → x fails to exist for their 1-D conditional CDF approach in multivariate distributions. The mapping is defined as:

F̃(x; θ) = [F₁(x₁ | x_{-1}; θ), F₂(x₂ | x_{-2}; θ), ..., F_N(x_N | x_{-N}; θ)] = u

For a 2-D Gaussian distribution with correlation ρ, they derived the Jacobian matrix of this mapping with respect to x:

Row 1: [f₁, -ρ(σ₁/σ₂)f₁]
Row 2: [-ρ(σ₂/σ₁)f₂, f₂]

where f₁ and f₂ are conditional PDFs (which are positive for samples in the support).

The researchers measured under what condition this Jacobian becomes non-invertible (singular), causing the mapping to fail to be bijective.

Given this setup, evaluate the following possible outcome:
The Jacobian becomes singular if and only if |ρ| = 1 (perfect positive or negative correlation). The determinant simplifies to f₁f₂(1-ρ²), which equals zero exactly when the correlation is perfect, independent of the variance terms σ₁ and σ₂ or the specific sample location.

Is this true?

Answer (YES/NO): YES